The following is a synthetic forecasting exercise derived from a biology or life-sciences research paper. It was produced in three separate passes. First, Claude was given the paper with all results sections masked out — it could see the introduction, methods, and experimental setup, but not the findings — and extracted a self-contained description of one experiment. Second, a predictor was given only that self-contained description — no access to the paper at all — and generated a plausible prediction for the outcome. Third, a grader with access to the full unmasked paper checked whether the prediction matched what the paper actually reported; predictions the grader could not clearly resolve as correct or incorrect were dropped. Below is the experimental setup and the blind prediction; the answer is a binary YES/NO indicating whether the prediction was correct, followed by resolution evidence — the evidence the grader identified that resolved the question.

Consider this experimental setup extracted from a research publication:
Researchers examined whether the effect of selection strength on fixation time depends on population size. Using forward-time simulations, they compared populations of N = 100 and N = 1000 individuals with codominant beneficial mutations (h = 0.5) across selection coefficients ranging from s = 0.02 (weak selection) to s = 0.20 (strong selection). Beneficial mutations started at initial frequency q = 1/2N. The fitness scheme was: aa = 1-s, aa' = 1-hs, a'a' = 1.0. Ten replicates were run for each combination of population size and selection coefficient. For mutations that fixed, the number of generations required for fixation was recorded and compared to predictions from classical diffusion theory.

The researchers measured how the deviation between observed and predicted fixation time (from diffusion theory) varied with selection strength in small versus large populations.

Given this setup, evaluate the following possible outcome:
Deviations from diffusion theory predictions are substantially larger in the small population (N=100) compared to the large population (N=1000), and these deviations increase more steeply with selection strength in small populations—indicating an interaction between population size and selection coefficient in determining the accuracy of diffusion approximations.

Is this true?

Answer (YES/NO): NO